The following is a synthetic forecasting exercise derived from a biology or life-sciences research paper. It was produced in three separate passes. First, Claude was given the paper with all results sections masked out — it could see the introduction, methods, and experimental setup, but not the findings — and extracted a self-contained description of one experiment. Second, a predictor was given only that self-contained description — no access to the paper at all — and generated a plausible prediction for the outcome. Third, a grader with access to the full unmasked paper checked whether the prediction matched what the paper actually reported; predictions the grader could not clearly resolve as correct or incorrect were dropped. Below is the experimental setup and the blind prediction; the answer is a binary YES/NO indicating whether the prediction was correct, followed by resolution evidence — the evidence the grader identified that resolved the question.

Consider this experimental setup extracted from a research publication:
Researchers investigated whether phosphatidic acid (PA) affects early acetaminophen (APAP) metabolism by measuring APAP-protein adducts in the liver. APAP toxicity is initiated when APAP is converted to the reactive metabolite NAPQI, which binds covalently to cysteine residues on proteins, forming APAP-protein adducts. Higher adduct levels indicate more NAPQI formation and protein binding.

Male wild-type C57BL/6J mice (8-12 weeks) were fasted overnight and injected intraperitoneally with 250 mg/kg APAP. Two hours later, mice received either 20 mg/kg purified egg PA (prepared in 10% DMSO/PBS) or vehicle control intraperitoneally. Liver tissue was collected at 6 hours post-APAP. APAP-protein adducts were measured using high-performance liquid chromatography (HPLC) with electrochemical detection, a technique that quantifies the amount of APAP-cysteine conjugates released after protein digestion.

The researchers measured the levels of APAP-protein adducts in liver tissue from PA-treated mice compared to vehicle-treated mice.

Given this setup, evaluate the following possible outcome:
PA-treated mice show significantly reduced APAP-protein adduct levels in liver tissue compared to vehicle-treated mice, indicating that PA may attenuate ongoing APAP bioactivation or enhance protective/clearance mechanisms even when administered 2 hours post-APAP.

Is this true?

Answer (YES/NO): NO